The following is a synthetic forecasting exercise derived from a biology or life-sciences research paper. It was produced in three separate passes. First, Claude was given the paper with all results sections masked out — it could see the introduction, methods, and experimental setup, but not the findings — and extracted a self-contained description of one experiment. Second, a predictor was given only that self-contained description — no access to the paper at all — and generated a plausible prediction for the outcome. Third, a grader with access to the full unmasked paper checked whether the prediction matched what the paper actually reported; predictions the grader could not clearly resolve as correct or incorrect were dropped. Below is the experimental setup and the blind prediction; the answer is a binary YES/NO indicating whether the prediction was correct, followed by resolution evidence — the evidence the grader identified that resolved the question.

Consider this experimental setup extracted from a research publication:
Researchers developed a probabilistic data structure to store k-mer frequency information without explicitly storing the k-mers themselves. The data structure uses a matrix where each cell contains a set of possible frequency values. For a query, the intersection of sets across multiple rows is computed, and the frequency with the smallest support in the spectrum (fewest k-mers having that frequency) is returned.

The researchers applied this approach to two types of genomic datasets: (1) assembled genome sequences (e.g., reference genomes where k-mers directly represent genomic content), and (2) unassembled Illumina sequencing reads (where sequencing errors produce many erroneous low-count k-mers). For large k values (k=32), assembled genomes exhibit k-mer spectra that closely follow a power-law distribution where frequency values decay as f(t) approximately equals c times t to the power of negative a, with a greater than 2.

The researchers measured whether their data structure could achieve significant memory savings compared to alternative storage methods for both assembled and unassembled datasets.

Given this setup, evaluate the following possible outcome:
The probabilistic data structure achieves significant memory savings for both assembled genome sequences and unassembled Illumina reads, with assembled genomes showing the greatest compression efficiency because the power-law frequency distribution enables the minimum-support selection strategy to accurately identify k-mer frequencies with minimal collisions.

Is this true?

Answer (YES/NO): NO